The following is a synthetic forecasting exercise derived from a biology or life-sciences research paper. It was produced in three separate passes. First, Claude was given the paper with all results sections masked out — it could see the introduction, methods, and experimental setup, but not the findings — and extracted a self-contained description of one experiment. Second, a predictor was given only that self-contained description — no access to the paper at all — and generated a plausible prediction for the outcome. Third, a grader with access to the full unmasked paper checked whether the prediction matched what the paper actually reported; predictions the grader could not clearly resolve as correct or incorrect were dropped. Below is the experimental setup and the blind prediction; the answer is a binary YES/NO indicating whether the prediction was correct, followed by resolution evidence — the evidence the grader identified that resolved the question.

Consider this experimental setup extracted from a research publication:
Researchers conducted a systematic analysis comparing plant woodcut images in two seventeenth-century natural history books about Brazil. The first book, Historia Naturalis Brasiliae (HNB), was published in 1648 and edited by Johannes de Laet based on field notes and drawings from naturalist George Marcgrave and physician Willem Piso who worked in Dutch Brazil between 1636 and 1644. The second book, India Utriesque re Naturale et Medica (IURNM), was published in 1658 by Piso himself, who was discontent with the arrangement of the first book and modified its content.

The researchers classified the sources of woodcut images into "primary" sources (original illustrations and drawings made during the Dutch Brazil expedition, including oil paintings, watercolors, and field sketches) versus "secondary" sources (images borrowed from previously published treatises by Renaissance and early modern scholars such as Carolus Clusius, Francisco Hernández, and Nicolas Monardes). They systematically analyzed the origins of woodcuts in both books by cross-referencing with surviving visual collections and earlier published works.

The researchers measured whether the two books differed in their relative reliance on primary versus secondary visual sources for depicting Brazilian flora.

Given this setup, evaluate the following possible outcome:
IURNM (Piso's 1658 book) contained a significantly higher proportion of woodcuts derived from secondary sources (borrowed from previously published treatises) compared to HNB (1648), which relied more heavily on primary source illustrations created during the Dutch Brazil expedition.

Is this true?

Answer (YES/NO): YES